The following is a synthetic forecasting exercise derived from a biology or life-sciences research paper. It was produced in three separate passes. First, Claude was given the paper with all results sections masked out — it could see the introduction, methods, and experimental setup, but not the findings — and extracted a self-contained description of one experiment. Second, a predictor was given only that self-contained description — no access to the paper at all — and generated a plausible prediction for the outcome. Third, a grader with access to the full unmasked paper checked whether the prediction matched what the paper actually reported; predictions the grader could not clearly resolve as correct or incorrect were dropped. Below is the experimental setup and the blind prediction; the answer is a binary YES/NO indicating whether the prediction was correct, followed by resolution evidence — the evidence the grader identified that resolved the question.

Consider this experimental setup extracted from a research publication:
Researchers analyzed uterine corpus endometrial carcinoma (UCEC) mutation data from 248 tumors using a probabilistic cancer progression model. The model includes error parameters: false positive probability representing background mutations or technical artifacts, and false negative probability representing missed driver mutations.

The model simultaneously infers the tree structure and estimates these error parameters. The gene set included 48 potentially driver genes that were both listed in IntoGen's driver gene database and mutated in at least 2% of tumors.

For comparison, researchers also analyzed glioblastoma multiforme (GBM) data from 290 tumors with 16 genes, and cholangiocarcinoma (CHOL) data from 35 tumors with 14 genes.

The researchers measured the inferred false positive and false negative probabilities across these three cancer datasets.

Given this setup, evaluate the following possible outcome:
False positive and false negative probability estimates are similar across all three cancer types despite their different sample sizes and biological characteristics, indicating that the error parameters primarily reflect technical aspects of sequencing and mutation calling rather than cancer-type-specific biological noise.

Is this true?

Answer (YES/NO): NO